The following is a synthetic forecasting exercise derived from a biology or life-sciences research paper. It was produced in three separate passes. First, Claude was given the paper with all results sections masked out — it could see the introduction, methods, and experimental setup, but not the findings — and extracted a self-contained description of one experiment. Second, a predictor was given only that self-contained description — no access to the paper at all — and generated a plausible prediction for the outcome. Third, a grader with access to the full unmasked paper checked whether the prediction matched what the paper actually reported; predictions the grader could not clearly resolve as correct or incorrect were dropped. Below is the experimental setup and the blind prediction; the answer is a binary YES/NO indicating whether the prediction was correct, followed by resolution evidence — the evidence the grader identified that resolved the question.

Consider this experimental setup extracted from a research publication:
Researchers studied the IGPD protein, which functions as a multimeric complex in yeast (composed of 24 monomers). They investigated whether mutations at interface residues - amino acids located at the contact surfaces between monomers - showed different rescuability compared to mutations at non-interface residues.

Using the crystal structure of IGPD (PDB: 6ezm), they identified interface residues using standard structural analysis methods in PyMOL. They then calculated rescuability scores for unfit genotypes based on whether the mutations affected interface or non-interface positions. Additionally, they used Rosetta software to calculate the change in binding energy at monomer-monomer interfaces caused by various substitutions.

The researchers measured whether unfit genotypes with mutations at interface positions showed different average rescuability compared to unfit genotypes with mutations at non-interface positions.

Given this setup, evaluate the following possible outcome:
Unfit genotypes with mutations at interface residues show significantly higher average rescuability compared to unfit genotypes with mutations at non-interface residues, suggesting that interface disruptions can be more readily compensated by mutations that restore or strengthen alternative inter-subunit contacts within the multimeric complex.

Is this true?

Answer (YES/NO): YES